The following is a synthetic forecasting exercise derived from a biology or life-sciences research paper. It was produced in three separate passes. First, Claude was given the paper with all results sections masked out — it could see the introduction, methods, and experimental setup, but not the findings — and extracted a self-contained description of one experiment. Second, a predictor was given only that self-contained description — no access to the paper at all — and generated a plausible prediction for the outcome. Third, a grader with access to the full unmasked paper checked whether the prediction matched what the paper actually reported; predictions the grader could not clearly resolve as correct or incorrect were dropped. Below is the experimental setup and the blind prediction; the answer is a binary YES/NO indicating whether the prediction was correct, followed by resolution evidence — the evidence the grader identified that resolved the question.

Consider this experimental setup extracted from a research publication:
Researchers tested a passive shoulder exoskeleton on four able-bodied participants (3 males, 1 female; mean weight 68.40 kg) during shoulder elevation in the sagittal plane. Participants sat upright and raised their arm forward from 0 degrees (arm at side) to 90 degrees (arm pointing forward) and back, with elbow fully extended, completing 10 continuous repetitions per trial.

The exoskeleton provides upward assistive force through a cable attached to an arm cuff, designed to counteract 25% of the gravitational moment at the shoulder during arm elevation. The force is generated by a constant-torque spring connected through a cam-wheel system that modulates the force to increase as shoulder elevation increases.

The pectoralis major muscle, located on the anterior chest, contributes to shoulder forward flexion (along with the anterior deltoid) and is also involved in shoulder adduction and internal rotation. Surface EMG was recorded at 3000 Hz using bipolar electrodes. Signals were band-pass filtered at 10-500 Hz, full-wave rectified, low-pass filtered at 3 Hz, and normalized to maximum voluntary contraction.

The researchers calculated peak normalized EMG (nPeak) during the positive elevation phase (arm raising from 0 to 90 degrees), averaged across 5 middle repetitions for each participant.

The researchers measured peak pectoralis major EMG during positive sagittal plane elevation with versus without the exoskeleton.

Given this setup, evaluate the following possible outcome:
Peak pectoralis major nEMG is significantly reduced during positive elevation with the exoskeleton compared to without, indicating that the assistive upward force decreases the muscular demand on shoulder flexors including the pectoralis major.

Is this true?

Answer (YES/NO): NO